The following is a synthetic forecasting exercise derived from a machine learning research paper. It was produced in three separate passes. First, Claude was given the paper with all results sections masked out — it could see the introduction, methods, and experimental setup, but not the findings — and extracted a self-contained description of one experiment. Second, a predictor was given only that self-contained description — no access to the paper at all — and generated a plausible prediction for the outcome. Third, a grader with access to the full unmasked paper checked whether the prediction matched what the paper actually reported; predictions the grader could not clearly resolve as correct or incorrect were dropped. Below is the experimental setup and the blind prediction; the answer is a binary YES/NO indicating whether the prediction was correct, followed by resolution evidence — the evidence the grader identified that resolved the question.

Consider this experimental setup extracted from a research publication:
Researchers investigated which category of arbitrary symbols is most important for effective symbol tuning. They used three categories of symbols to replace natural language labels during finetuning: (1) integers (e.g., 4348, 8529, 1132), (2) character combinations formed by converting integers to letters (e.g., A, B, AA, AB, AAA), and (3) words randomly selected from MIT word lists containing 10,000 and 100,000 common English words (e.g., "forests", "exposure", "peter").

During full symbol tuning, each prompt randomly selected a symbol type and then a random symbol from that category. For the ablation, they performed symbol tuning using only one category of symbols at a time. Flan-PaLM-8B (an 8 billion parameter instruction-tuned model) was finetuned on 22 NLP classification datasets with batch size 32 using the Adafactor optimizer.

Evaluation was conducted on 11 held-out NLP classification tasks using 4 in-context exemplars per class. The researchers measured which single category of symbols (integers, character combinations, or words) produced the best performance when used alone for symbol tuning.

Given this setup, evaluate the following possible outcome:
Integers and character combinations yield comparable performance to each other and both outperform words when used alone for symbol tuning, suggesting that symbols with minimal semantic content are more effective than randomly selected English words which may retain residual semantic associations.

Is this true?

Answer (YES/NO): NO